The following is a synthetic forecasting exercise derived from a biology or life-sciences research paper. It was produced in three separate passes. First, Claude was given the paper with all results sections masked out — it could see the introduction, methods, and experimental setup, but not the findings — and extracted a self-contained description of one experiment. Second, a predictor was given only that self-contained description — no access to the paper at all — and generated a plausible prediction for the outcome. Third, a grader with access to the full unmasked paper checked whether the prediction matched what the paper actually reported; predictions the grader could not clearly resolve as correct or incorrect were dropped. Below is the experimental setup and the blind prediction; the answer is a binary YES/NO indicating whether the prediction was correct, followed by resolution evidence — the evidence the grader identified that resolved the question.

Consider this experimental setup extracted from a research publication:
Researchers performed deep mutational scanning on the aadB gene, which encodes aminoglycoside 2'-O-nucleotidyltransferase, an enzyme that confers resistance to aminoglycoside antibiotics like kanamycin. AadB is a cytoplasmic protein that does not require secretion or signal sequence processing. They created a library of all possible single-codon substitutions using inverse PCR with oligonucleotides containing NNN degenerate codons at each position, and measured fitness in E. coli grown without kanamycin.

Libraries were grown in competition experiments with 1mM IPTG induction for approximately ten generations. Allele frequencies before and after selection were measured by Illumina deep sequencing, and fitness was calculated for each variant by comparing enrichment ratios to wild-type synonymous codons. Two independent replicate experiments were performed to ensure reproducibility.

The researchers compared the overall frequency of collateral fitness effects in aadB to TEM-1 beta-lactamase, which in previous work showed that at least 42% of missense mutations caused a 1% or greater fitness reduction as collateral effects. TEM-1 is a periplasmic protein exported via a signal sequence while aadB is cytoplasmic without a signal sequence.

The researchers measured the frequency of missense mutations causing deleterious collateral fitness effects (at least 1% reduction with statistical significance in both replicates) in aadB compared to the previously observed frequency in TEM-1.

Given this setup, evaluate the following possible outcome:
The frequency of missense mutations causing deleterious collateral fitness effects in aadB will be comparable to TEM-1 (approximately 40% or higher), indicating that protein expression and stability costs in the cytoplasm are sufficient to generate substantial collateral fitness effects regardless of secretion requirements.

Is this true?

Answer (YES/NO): NO